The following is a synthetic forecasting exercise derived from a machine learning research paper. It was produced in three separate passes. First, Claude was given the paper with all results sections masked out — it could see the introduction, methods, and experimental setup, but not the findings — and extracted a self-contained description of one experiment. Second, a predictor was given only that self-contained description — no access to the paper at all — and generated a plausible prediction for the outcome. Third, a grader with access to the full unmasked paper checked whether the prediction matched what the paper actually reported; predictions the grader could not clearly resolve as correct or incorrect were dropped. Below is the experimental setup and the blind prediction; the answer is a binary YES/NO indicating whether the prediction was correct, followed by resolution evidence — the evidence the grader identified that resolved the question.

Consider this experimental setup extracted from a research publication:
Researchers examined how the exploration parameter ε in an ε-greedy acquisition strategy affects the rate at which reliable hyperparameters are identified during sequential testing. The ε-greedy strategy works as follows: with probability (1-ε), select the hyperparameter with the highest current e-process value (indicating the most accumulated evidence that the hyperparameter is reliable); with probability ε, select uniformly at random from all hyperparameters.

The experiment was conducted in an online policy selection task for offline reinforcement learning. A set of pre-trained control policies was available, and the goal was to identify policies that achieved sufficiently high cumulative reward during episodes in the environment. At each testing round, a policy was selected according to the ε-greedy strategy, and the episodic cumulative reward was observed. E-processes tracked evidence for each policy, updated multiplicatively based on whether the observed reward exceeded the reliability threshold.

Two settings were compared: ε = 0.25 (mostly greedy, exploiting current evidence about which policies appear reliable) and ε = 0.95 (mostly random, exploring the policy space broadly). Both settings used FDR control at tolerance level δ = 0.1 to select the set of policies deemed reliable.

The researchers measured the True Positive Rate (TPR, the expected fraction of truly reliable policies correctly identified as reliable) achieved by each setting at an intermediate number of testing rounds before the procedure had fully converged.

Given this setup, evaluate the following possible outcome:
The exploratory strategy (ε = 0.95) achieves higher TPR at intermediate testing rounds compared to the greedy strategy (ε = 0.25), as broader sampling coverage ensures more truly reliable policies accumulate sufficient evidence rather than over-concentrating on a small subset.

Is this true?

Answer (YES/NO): NO